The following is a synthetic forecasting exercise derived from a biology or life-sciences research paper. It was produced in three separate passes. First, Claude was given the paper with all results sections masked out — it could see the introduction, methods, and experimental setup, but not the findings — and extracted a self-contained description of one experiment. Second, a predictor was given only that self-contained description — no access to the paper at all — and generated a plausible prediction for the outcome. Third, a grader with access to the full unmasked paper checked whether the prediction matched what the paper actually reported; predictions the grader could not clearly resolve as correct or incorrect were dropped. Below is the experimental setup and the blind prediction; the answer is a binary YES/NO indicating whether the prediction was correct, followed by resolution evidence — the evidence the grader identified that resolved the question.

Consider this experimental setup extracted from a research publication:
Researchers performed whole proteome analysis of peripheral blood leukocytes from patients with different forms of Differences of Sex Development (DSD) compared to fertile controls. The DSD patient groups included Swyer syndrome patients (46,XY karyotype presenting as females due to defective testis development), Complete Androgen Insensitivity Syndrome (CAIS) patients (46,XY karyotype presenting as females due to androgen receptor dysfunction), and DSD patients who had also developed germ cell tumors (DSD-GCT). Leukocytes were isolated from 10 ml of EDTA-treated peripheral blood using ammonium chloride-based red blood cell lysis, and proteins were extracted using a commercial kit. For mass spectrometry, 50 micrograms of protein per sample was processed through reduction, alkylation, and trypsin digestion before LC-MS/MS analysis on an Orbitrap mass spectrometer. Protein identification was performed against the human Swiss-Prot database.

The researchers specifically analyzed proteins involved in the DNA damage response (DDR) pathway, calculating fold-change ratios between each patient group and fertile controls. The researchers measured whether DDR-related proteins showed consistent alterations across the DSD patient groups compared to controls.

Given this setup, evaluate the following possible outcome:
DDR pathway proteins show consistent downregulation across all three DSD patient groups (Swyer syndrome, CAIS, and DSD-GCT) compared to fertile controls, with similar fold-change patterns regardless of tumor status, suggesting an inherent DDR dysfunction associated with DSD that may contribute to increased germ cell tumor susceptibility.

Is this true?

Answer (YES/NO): NO